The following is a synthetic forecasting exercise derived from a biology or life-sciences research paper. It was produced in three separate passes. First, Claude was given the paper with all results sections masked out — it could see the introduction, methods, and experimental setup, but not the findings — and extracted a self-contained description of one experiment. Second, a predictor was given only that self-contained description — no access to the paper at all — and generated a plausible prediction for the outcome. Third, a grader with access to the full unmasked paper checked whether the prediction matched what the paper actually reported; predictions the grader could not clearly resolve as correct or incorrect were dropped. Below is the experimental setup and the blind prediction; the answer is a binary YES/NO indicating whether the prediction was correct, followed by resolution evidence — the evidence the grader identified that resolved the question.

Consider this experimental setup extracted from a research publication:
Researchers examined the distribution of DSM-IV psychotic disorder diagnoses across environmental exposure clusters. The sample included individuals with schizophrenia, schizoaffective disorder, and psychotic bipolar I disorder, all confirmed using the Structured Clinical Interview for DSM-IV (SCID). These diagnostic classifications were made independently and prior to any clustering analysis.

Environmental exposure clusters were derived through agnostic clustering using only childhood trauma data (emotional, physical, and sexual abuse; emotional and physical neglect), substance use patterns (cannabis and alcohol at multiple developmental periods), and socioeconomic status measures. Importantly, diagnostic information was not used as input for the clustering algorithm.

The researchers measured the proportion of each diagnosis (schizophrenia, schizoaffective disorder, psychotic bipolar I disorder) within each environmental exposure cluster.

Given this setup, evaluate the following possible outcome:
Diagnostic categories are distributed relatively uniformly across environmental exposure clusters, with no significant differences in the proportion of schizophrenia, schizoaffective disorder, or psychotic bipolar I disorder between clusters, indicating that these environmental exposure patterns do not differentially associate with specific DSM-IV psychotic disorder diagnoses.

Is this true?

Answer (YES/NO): NO